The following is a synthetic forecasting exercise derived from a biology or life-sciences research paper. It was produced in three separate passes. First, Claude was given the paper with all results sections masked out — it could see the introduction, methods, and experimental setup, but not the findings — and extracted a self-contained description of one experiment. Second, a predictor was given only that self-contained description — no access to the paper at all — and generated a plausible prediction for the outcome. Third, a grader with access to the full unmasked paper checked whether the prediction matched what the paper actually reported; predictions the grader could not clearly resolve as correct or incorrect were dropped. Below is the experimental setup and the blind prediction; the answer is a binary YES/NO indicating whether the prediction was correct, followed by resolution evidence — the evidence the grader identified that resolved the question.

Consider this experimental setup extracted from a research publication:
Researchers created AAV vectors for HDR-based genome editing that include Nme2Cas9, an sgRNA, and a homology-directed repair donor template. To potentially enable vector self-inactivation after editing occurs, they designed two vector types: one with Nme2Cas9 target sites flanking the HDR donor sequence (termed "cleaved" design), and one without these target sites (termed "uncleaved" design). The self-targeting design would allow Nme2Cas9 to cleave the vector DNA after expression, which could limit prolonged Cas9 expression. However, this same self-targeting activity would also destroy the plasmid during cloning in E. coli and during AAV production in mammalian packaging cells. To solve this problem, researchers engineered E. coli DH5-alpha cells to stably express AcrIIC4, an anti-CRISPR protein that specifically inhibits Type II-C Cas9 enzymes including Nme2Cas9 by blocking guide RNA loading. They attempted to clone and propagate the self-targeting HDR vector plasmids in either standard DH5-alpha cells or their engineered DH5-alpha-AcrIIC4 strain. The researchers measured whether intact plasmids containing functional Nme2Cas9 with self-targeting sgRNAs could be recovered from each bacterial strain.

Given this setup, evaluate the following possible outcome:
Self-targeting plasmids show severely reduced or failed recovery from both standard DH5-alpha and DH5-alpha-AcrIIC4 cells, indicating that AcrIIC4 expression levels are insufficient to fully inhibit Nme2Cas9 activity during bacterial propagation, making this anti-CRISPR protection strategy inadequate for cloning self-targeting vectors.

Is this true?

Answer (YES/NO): NO